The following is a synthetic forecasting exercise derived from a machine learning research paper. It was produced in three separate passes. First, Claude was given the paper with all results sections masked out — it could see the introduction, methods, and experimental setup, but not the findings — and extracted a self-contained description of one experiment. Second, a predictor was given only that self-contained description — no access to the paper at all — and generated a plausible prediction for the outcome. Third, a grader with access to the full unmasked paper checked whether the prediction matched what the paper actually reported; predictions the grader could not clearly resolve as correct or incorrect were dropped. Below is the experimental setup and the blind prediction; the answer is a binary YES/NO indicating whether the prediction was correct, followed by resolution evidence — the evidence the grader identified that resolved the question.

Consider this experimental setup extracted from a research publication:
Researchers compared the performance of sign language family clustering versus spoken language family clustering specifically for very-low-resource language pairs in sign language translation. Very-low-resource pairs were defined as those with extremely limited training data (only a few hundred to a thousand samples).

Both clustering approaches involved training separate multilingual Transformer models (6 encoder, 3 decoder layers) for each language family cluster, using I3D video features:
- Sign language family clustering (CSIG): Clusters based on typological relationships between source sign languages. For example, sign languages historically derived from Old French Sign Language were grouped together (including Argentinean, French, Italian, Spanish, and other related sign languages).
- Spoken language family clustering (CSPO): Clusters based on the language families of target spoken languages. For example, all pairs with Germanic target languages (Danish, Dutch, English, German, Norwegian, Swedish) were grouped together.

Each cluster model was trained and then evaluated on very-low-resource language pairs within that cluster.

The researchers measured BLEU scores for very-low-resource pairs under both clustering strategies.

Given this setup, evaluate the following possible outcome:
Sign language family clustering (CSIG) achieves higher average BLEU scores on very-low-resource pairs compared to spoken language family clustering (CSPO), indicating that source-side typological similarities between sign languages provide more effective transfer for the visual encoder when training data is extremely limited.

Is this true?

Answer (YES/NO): NO